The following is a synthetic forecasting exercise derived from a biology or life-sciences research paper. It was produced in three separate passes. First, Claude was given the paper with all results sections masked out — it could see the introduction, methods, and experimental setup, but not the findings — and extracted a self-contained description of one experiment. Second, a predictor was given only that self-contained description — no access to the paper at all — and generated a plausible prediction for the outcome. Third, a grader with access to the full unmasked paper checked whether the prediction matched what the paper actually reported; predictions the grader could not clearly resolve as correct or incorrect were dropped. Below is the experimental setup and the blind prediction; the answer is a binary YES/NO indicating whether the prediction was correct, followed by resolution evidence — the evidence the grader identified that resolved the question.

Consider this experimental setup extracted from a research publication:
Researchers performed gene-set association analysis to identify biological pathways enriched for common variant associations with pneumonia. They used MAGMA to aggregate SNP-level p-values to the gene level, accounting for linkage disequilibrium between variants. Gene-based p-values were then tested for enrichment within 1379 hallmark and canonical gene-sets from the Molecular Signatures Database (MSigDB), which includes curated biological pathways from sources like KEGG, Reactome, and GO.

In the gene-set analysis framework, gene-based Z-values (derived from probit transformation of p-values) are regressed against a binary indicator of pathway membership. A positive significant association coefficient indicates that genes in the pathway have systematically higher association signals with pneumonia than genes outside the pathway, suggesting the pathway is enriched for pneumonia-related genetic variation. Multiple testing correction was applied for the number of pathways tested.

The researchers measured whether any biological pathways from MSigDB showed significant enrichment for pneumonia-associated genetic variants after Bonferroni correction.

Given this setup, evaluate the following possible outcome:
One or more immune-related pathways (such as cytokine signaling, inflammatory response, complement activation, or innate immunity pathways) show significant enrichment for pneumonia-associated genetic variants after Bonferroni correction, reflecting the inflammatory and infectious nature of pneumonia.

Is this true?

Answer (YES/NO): NO